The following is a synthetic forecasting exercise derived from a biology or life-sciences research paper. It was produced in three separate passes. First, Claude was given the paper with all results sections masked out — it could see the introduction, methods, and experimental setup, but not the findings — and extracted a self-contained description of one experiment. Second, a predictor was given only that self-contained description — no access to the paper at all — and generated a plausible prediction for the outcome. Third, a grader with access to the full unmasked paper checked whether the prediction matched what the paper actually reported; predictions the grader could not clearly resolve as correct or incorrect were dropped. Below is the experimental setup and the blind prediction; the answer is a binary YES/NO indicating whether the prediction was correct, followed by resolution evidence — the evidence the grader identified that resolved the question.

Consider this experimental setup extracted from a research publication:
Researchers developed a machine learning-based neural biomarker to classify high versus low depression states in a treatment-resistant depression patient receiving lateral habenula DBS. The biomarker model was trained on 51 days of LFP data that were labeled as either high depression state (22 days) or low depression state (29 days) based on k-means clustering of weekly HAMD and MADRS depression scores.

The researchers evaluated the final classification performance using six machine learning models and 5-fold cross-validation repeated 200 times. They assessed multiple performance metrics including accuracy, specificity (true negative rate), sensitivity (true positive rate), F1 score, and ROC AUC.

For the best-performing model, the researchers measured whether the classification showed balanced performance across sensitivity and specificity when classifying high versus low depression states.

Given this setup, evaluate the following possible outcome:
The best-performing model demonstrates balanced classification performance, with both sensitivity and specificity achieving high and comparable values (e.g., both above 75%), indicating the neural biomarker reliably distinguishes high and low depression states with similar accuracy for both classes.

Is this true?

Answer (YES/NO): YES